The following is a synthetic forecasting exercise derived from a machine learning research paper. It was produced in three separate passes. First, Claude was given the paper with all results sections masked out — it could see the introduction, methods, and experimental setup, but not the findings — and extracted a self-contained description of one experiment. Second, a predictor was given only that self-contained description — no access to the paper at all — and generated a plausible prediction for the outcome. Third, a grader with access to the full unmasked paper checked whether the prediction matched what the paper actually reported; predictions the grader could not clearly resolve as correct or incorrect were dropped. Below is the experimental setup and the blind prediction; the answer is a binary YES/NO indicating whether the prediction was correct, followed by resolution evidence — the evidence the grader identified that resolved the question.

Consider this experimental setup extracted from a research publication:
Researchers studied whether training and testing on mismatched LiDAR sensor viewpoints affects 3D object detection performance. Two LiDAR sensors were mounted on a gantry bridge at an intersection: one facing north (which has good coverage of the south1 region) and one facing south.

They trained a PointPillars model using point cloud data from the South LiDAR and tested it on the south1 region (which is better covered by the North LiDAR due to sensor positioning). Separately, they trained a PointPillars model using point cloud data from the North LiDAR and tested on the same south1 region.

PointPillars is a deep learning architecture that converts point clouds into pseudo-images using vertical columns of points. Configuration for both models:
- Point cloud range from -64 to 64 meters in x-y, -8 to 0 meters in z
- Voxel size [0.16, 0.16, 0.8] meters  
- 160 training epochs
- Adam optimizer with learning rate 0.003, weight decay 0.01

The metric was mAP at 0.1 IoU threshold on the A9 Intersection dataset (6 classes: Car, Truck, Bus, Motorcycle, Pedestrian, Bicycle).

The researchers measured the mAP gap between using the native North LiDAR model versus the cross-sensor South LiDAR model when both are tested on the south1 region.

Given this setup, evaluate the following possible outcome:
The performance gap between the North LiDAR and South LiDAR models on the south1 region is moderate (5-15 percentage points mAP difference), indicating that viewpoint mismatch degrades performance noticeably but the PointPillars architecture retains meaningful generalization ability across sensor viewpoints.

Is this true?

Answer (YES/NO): NO